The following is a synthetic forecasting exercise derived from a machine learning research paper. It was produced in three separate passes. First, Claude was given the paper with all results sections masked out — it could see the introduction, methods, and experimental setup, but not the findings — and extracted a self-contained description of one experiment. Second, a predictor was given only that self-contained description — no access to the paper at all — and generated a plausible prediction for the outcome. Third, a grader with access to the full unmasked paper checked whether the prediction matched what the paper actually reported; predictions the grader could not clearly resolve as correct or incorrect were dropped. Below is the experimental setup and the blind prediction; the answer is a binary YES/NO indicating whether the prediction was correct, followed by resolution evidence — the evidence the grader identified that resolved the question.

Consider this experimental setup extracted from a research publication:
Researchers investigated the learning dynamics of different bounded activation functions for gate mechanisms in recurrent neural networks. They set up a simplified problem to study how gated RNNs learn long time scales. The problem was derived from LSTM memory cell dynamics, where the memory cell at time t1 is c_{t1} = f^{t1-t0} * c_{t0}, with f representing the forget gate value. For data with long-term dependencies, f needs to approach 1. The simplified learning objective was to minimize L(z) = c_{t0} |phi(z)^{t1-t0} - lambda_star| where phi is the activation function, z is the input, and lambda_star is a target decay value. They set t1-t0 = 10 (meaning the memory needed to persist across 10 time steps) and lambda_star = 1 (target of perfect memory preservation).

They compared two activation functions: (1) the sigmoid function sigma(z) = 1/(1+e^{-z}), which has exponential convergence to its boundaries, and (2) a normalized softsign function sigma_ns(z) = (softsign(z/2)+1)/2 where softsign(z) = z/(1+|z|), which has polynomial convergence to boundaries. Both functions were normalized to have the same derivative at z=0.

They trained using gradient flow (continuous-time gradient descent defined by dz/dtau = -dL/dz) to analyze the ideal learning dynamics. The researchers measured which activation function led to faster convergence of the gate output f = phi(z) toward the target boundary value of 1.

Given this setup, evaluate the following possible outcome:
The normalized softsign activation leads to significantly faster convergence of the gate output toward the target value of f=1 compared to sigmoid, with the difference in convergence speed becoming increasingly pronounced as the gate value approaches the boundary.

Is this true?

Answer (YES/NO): NO